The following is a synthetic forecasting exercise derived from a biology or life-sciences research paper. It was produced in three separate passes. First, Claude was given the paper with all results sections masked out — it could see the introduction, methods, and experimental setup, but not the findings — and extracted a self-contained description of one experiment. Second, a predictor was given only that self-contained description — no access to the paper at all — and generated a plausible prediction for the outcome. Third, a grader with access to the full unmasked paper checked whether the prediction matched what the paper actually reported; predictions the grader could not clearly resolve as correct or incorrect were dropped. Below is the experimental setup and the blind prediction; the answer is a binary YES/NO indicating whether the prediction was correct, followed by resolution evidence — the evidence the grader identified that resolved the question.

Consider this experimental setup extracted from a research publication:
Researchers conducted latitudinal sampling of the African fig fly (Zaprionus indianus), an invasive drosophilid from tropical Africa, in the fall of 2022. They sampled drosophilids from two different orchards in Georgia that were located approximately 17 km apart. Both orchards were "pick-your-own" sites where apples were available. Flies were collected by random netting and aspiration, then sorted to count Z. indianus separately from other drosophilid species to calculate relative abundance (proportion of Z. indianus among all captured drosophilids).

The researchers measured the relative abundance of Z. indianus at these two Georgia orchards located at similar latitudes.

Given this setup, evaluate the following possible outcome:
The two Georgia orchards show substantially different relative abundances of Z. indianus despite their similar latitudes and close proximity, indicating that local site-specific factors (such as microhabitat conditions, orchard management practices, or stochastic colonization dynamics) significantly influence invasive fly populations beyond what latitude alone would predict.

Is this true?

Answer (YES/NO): YES